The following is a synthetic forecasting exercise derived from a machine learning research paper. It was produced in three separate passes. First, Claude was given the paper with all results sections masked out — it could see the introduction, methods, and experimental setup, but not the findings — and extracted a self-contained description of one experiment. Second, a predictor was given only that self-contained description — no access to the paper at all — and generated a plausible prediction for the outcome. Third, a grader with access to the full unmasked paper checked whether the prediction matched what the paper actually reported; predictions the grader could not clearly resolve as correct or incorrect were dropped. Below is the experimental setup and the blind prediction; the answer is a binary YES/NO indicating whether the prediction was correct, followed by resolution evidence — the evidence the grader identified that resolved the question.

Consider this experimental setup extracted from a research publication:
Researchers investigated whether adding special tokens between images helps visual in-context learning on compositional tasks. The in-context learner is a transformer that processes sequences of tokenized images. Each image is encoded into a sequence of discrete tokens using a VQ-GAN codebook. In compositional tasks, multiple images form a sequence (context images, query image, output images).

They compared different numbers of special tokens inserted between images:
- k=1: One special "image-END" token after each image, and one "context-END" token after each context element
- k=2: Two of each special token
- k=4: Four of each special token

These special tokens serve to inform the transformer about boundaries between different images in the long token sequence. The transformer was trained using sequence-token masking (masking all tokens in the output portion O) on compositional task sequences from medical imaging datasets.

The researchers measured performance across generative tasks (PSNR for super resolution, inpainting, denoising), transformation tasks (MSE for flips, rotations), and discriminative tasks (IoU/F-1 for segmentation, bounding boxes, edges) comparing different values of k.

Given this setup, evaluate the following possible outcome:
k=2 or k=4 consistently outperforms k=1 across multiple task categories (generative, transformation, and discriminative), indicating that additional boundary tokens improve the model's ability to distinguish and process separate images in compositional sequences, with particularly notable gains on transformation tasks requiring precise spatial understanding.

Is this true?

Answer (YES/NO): NO